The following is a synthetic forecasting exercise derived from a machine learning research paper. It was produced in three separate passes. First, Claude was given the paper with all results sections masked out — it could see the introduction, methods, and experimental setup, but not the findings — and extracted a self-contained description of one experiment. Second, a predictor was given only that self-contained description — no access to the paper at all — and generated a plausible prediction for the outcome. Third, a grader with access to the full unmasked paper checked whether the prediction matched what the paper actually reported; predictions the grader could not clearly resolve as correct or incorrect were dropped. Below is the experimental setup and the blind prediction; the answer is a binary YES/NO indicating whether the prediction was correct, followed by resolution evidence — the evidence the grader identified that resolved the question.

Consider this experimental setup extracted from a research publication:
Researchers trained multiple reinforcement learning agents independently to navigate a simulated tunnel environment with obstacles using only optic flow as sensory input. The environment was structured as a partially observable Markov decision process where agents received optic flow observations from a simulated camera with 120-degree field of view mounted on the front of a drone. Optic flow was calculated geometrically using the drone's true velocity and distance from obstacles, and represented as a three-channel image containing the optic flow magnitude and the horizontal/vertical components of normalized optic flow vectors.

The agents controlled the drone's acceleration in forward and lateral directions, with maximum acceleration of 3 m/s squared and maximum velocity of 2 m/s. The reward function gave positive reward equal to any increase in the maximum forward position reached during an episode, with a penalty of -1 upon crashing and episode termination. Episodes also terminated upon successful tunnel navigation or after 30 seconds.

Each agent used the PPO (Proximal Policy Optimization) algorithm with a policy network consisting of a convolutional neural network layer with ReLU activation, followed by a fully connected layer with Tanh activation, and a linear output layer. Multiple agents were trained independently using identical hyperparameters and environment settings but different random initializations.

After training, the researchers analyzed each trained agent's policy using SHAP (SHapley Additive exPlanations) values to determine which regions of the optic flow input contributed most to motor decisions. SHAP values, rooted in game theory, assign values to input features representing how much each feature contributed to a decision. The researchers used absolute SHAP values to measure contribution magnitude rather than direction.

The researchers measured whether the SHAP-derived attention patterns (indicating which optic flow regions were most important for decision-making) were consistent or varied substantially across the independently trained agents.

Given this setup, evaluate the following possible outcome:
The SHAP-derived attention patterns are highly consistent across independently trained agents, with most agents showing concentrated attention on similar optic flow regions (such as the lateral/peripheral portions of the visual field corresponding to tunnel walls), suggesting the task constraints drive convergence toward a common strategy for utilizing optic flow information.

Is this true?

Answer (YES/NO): YES